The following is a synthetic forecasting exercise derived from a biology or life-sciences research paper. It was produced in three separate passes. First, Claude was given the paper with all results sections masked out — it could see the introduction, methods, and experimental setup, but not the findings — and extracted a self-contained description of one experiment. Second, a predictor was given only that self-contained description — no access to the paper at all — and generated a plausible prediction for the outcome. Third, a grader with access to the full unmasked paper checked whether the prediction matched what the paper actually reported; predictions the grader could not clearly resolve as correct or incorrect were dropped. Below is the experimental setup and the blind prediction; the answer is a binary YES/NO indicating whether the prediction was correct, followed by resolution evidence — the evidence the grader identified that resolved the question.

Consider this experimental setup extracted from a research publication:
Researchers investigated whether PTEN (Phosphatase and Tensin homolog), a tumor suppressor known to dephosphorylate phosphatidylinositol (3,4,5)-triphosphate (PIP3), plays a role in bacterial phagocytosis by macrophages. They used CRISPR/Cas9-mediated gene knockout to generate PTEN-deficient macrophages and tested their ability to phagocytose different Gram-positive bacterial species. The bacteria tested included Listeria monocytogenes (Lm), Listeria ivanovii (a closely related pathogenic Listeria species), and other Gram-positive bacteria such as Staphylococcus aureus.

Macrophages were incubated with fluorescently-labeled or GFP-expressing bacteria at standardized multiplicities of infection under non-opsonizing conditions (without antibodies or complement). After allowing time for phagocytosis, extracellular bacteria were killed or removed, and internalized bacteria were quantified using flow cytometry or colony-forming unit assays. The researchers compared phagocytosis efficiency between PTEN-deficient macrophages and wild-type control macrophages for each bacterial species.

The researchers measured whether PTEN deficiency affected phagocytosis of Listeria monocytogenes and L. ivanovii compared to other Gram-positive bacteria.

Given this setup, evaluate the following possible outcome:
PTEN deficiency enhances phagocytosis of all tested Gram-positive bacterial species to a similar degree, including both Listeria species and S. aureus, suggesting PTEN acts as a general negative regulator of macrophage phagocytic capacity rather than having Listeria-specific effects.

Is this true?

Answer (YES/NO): NO